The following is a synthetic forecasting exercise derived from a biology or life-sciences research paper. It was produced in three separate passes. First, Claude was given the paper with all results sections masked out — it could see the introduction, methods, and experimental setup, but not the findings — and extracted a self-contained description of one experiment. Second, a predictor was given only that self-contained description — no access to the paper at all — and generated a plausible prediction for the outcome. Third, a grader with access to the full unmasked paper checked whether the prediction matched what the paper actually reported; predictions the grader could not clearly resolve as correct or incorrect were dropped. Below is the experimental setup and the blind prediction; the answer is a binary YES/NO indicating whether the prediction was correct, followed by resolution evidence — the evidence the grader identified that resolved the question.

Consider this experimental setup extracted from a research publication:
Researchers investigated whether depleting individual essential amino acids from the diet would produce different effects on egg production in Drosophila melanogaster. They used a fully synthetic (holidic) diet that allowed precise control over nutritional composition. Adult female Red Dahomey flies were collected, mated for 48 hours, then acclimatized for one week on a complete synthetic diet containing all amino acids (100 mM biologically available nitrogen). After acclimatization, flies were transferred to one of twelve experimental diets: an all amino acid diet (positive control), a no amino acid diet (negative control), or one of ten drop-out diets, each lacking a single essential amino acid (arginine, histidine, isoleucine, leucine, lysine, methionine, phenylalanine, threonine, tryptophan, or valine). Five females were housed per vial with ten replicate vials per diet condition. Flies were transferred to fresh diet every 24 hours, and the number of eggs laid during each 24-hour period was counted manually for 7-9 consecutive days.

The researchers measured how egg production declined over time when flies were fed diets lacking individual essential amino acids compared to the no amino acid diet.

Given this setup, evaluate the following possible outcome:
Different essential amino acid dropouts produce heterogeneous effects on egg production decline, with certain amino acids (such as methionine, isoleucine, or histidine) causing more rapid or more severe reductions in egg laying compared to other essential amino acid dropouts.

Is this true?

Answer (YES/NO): NO